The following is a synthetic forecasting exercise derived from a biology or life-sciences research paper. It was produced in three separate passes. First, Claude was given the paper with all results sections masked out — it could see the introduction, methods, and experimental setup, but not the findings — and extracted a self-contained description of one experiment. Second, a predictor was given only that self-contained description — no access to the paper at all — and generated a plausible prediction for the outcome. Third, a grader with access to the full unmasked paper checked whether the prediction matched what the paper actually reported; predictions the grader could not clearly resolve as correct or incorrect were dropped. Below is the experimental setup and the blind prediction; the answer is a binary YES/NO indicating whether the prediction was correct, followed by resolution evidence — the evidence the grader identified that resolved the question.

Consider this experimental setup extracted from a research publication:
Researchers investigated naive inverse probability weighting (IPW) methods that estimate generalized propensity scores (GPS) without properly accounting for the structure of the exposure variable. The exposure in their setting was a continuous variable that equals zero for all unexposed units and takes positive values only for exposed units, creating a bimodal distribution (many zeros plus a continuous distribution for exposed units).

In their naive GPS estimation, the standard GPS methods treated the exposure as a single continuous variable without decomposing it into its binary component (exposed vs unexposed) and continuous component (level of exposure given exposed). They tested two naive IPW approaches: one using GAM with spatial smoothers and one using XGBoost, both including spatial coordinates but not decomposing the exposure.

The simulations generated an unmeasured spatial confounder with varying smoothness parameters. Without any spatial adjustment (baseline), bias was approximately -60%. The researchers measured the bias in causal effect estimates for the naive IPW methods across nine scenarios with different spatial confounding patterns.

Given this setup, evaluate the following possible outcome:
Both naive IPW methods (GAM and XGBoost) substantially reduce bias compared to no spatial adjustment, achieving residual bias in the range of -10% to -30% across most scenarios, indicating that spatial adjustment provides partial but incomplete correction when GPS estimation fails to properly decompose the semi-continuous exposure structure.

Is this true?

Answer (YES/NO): NO